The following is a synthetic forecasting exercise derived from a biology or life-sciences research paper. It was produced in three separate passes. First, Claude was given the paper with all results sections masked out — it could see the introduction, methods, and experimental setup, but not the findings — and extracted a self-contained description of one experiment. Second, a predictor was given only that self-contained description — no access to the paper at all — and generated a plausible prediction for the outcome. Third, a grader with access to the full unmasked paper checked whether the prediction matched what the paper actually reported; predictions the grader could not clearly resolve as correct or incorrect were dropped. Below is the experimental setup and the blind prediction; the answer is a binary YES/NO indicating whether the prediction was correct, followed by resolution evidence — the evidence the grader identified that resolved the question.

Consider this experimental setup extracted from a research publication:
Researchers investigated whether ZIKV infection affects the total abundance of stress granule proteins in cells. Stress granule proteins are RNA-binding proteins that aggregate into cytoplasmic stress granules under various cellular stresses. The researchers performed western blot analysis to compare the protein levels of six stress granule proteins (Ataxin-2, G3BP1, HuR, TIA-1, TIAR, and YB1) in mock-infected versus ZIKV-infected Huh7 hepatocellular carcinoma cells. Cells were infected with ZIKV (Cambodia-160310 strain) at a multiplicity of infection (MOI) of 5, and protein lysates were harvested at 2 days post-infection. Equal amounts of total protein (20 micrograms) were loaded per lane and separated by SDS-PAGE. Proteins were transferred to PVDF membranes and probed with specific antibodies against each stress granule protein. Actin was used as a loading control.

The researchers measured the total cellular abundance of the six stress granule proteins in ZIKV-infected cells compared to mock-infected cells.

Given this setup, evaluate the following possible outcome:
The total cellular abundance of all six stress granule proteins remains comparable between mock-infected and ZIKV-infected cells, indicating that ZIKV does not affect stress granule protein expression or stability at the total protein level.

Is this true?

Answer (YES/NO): NO